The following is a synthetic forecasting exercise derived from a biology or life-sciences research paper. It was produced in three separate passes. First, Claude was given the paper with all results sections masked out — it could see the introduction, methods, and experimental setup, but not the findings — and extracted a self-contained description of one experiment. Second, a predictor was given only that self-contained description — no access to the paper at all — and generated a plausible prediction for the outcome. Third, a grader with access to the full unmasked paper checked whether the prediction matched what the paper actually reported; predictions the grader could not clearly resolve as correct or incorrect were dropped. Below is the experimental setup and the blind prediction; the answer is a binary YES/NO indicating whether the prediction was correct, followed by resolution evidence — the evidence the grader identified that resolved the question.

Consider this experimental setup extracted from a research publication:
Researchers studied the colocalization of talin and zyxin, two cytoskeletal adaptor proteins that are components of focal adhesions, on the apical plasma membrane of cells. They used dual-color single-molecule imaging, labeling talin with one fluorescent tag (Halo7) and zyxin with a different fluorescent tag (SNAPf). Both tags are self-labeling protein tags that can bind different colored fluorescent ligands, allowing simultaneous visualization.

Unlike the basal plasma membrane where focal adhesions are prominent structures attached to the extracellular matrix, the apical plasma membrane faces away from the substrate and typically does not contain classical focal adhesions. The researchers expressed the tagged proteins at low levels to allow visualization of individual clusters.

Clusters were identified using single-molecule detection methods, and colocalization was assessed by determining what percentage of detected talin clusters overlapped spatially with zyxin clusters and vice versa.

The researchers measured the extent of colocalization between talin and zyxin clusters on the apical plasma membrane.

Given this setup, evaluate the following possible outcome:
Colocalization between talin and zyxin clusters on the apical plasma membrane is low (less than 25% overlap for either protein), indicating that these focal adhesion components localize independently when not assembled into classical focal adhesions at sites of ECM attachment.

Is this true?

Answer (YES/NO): NO